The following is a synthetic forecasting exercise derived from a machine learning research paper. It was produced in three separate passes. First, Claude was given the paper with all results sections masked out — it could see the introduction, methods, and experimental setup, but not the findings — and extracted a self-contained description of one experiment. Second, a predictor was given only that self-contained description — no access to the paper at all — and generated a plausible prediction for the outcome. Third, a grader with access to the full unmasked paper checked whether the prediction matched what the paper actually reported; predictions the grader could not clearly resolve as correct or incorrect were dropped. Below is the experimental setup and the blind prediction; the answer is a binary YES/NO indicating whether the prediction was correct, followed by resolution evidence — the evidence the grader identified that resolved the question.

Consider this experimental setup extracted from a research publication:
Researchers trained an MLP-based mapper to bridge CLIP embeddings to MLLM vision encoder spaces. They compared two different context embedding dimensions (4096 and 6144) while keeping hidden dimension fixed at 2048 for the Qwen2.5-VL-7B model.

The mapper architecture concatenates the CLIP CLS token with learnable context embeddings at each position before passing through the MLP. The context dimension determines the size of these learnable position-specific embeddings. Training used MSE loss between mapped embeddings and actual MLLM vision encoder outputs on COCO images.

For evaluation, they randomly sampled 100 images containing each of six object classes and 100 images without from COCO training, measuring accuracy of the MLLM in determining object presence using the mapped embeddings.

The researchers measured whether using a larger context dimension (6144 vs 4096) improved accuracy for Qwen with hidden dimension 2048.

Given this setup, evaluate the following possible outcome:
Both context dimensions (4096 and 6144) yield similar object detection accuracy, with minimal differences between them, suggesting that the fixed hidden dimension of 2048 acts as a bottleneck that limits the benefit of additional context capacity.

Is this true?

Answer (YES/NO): YES